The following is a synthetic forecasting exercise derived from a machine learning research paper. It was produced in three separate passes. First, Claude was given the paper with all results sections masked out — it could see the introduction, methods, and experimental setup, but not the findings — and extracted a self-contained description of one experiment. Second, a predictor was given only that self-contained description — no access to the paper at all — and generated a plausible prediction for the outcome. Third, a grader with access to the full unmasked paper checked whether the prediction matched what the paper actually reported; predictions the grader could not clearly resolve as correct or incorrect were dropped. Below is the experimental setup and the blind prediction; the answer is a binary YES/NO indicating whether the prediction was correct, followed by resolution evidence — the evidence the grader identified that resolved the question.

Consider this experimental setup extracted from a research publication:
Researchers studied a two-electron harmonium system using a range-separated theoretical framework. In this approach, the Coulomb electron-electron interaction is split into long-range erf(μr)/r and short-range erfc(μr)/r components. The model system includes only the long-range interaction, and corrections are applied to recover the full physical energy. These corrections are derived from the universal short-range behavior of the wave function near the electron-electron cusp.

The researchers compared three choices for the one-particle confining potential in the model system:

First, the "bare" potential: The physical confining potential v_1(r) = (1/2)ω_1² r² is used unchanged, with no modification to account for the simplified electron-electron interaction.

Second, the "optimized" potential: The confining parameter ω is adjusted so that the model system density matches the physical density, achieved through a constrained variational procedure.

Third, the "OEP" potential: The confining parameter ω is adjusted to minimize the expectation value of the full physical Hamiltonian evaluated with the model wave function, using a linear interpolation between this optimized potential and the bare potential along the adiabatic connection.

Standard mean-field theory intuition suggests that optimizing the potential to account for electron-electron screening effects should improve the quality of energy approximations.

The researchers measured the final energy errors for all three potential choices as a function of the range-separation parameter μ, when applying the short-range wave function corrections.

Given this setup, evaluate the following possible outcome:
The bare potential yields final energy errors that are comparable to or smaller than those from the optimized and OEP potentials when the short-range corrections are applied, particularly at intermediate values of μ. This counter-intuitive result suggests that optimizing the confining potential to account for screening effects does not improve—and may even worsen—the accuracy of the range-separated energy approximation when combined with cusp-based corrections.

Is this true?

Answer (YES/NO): YES